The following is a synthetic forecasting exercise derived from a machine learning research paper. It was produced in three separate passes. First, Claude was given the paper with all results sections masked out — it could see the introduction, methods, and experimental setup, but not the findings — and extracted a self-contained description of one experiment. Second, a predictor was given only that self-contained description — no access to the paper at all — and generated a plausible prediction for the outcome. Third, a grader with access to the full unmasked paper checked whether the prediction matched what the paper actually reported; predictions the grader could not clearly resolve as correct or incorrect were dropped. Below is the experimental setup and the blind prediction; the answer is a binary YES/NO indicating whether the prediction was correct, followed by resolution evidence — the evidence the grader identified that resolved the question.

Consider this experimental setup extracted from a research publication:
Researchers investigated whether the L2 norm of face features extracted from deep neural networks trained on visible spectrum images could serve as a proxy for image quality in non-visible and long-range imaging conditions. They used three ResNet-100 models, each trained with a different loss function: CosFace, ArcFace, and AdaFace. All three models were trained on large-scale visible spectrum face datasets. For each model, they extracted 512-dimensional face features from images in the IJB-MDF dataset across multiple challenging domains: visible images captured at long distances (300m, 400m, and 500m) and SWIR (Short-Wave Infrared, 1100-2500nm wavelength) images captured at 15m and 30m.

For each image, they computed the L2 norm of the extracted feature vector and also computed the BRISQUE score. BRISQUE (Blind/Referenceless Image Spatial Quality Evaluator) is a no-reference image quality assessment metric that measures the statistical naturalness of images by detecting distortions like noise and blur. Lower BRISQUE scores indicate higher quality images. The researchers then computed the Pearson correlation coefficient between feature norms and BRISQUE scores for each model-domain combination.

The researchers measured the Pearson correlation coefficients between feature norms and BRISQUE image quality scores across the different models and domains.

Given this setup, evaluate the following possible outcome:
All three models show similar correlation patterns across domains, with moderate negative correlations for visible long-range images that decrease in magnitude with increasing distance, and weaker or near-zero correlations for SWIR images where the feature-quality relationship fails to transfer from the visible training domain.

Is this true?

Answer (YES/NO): NO